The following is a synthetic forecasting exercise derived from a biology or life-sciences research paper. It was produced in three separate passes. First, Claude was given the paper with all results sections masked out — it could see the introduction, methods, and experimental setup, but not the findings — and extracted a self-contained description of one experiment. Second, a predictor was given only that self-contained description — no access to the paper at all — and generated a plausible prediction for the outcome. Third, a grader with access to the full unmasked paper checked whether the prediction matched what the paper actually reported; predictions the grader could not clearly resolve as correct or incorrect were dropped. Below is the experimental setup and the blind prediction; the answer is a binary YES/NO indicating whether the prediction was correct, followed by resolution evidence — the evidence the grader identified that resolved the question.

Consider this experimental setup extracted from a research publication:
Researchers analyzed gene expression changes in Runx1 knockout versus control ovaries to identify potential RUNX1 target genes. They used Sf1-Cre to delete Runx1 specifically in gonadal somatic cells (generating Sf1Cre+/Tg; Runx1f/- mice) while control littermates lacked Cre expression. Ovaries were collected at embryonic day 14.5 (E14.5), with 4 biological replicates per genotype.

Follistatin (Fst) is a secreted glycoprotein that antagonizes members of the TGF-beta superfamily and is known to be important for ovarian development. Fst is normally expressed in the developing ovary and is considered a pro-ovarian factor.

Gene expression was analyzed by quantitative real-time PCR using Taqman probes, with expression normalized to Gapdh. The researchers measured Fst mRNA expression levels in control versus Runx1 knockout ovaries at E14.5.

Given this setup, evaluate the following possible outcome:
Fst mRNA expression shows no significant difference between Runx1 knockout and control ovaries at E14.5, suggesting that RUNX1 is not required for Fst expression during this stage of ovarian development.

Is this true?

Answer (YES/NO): NO